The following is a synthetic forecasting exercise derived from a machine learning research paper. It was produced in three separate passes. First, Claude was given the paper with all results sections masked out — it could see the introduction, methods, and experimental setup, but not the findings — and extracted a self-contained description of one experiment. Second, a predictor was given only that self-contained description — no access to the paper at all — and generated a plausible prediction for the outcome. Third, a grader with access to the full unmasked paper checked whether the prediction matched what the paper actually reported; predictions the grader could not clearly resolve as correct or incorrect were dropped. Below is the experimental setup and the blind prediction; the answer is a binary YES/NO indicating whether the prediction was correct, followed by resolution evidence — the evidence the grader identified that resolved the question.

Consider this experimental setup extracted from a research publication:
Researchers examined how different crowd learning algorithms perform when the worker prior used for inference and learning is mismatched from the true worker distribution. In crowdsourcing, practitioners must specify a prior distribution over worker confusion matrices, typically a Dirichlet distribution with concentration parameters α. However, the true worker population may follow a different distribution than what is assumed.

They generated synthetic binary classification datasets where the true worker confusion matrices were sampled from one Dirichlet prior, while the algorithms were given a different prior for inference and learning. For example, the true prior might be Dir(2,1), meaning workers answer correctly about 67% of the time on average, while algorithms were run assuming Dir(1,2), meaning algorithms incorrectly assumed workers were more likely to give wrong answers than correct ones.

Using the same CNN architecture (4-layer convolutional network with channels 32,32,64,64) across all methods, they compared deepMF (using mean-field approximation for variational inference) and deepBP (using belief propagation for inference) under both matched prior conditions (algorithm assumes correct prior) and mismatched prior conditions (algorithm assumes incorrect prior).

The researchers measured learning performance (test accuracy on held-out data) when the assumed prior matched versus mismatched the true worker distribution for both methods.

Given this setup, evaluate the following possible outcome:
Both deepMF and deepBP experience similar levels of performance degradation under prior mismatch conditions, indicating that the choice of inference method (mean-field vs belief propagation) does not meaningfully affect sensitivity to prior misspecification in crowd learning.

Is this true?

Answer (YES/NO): NO